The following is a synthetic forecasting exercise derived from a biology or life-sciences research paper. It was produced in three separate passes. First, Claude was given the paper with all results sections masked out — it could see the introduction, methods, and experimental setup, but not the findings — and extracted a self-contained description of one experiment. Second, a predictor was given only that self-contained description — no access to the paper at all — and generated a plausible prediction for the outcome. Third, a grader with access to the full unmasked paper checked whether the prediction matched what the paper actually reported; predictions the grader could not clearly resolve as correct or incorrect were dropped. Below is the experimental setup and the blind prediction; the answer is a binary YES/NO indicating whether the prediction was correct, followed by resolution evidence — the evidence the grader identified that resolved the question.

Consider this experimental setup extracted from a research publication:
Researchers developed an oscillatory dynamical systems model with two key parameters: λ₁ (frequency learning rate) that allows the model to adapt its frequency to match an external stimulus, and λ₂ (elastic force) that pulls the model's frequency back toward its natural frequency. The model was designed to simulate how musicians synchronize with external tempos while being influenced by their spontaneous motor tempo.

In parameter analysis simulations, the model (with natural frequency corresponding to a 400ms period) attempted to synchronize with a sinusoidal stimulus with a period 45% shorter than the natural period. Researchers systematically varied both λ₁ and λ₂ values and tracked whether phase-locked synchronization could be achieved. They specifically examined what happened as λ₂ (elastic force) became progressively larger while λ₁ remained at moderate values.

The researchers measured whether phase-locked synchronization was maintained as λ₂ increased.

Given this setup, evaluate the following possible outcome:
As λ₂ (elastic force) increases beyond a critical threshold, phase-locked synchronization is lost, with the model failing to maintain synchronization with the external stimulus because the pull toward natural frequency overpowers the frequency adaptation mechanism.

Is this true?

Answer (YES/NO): YES